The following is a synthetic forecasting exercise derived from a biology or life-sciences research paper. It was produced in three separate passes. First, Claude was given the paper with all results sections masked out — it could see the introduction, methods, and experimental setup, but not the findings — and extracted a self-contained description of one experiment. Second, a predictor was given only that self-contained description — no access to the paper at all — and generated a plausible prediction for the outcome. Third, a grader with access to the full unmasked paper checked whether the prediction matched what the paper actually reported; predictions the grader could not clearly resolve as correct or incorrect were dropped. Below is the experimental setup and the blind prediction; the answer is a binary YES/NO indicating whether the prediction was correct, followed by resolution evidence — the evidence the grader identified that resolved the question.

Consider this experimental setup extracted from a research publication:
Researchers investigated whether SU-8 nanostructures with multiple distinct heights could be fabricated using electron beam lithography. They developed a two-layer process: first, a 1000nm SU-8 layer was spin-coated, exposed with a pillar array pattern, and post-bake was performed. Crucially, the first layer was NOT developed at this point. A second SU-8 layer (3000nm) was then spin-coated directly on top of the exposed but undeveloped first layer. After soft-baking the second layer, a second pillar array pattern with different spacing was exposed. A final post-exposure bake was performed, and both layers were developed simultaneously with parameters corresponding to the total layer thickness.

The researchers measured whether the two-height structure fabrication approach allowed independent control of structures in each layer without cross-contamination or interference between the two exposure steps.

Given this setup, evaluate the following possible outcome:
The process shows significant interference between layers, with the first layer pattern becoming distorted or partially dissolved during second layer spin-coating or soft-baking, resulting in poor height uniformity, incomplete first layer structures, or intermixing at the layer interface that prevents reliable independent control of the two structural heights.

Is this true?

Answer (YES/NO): NO